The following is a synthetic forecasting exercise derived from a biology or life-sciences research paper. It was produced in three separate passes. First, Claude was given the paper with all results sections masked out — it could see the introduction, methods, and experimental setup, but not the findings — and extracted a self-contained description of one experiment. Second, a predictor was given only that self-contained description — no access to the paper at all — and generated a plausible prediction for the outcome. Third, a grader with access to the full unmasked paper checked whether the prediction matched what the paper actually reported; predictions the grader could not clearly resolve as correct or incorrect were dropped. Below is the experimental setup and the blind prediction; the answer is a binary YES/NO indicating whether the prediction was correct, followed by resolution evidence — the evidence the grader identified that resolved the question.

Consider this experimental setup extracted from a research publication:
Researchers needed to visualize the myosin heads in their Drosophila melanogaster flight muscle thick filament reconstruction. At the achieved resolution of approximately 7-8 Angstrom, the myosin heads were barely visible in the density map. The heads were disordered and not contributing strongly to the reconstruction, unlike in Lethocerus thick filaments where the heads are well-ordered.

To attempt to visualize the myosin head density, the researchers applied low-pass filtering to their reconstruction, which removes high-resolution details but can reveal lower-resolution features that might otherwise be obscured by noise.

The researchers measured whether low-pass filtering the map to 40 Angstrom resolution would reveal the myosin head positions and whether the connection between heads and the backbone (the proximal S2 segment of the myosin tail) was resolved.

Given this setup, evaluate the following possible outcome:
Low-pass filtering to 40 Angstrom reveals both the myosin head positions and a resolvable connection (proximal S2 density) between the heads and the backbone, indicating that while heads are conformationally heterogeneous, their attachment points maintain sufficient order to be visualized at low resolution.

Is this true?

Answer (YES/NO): NO